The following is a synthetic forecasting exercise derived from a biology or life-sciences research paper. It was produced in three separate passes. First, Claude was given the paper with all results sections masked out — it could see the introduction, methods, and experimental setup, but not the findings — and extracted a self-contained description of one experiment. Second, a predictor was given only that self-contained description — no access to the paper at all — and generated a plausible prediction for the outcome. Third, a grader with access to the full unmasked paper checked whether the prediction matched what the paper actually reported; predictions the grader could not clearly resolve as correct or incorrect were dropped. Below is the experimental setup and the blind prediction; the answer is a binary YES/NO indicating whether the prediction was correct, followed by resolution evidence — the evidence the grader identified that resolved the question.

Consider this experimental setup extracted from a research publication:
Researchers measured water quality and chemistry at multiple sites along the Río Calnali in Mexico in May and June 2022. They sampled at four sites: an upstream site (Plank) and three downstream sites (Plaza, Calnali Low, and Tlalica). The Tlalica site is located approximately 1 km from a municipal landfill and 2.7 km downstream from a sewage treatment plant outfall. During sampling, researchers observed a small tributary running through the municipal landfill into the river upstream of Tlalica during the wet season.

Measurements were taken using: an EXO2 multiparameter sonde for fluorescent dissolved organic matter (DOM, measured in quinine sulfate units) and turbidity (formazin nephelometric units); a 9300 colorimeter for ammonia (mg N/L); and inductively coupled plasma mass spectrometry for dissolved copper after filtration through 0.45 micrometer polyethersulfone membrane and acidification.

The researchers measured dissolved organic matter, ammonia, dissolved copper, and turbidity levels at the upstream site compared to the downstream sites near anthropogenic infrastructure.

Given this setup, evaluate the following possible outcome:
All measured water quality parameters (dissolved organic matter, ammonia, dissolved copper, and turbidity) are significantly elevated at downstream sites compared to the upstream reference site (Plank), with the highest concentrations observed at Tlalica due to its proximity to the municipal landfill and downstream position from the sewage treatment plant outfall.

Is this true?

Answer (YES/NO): NO